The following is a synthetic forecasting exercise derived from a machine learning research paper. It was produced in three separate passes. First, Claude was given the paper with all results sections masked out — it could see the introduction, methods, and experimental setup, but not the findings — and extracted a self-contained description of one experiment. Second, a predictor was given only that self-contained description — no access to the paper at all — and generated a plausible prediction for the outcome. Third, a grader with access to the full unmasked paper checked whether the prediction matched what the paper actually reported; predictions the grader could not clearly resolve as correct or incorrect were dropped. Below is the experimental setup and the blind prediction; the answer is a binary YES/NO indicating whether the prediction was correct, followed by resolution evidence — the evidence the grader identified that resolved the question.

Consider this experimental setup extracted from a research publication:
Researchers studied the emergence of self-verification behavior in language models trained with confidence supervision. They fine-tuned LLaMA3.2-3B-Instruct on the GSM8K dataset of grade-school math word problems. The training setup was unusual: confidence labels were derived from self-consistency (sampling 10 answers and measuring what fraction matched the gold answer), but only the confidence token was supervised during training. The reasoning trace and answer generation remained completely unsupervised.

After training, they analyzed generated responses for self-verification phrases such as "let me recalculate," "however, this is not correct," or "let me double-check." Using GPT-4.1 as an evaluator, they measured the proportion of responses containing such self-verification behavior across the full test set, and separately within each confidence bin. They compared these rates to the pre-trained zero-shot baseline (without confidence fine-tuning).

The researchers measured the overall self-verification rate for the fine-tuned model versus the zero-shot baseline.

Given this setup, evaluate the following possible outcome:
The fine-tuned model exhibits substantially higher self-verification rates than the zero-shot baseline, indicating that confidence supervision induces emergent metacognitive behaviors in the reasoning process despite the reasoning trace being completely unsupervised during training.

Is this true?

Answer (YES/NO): YES